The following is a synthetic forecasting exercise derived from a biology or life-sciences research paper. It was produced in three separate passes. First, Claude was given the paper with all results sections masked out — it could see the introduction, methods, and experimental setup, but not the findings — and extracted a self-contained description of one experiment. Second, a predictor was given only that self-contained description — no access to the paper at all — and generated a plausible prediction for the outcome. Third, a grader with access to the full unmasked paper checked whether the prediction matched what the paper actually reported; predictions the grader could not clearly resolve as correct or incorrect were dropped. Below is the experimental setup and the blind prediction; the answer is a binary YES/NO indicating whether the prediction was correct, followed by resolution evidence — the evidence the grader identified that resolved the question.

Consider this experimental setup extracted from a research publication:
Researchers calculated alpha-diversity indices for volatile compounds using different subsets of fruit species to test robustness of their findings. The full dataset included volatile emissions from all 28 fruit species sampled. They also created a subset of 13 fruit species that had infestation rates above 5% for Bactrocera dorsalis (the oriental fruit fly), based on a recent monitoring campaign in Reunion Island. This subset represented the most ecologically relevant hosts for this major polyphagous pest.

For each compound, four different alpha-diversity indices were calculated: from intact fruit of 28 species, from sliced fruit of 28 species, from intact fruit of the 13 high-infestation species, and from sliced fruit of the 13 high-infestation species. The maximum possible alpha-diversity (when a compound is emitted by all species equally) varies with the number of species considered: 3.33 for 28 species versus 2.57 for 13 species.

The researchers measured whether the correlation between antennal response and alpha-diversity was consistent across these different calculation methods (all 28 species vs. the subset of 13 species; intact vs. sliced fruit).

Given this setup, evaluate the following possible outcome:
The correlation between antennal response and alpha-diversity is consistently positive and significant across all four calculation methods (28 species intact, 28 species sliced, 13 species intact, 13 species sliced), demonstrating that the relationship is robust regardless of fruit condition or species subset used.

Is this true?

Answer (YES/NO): NO